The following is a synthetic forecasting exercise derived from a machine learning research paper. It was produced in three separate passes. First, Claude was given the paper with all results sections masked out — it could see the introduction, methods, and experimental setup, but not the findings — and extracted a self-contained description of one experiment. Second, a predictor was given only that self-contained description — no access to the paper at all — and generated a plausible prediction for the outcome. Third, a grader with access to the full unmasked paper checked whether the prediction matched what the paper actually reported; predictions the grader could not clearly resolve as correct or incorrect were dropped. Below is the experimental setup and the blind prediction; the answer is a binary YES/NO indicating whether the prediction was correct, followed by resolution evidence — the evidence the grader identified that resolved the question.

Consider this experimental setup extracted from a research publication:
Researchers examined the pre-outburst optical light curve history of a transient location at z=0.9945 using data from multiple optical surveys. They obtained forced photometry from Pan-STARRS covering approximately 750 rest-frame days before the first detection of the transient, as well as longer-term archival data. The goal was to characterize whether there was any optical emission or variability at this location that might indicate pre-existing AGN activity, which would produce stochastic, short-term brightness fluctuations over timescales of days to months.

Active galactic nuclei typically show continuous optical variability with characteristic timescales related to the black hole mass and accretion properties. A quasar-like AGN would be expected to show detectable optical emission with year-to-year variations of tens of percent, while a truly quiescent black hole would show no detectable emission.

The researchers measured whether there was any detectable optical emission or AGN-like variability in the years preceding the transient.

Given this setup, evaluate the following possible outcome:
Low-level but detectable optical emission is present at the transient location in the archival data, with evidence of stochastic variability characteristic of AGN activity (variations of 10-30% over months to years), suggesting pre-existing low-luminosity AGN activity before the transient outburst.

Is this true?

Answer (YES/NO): NO